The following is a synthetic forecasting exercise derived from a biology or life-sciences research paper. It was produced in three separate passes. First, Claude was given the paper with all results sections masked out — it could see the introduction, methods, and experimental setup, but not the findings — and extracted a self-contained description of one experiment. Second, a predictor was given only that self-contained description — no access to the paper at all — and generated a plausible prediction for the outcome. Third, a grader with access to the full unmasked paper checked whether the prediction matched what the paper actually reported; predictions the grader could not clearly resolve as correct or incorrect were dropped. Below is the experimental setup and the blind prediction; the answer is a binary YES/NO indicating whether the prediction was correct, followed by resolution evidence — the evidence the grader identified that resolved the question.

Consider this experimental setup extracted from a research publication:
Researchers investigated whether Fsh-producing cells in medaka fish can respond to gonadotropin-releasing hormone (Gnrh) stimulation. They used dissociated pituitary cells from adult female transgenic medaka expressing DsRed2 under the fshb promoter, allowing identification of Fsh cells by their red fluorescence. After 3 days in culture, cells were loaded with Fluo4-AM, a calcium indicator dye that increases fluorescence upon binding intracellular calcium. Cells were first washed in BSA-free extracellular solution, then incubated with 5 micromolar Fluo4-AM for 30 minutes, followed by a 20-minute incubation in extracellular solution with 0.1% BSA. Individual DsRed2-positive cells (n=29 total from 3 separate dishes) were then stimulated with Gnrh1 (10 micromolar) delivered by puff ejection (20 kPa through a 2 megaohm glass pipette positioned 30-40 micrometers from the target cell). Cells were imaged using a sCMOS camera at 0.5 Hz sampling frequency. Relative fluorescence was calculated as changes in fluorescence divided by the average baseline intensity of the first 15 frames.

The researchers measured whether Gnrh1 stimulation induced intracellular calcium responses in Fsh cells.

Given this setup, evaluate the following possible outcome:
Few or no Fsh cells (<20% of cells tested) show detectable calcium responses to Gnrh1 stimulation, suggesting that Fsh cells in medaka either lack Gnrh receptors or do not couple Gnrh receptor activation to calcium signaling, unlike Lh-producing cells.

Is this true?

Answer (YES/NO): NO